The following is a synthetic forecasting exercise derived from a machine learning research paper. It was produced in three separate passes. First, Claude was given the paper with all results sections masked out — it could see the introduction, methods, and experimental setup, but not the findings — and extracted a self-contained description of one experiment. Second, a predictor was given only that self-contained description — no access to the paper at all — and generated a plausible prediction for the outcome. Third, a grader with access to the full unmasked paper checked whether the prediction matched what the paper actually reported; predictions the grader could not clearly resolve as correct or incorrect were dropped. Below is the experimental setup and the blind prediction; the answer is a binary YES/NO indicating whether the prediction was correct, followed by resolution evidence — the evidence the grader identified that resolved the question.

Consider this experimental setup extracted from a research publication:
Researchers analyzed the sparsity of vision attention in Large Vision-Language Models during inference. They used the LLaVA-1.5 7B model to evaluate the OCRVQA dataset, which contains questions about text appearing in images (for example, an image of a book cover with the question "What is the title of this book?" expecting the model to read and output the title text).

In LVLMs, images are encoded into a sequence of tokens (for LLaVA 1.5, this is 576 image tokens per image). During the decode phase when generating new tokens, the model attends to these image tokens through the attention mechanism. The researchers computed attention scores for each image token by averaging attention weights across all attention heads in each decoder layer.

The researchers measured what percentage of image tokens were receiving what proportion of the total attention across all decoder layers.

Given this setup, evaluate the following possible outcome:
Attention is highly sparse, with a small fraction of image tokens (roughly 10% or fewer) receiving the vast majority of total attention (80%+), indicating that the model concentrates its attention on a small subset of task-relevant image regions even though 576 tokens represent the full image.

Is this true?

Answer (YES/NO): NO